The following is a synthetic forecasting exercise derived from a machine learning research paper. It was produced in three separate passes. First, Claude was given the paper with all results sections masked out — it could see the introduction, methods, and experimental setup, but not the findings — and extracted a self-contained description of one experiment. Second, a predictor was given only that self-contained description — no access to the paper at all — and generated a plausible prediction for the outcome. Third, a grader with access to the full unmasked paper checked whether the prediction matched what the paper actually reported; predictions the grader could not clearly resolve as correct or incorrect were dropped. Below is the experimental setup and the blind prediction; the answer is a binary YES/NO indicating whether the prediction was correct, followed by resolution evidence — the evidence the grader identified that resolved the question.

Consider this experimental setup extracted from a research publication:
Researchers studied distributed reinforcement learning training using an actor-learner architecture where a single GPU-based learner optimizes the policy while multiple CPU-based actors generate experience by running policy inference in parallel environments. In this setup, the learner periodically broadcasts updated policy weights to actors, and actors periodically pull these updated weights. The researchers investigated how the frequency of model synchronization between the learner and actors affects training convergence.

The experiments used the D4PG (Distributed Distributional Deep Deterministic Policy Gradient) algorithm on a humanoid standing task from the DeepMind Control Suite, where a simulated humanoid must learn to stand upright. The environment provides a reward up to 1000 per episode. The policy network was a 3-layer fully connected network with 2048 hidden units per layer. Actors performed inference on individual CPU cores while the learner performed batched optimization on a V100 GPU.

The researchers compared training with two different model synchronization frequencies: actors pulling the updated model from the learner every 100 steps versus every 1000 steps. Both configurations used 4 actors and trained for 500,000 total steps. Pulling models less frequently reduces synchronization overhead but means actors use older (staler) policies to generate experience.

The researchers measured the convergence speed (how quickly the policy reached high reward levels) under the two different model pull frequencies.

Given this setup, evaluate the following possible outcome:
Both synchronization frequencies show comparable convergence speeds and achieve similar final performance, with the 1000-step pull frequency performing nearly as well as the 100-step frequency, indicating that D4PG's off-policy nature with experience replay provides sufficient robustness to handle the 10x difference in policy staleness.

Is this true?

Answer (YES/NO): NO